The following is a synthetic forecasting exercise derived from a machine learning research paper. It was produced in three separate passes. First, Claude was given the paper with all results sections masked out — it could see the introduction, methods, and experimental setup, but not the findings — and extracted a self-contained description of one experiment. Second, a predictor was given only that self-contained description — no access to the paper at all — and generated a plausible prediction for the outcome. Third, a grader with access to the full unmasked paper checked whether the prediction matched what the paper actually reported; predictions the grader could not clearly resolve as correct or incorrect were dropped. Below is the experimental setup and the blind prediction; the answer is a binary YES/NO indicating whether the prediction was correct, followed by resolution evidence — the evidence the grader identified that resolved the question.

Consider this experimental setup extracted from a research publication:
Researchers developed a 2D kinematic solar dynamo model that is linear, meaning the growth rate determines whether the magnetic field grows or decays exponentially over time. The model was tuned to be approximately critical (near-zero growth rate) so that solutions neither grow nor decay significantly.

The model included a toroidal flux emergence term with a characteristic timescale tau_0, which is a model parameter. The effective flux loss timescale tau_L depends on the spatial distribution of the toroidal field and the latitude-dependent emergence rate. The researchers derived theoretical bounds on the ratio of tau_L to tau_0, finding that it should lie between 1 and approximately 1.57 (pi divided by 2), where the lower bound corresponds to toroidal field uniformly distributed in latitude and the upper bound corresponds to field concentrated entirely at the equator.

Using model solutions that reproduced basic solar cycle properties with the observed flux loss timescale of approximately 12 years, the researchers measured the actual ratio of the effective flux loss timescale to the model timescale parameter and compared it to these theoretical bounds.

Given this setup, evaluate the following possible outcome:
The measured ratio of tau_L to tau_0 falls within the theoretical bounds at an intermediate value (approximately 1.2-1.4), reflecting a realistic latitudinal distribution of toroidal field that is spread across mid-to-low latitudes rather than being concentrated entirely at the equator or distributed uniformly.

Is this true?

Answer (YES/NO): NO